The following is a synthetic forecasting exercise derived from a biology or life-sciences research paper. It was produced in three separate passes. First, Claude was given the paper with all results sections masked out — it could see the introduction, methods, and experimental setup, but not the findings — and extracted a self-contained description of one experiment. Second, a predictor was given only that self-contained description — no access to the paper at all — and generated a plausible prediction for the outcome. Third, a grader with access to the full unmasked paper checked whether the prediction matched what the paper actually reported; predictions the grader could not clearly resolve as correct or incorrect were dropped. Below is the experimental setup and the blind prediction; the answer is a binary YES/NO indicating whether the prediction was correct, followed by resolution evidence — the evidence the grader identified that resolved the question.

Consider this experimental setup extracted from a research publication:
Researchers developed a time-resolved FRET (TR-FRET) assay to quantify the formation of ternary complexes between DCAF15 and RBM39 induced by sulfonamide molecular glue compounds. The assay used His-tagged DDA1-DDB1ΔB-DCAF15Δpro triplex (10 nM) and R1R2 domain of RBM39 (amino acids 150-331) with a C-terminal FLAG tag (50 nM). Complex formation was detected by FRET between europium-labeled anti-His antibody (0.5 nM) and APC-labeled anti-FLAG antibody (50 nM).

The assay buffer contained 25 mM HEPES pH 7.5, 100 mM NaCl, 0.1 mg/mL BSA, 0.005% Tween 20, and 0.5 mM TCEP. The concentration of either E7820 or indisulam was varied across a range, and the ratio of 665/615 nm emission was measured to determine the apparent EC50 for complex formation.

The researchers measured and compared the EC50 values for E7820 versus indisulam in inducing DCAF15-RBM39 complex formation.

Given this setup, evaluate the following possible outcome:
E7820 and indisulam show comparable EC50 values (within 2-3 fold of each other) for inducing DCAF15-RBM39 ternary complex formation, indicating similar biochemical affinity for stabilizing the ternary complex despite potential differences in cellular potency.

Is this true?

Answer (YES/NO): YES